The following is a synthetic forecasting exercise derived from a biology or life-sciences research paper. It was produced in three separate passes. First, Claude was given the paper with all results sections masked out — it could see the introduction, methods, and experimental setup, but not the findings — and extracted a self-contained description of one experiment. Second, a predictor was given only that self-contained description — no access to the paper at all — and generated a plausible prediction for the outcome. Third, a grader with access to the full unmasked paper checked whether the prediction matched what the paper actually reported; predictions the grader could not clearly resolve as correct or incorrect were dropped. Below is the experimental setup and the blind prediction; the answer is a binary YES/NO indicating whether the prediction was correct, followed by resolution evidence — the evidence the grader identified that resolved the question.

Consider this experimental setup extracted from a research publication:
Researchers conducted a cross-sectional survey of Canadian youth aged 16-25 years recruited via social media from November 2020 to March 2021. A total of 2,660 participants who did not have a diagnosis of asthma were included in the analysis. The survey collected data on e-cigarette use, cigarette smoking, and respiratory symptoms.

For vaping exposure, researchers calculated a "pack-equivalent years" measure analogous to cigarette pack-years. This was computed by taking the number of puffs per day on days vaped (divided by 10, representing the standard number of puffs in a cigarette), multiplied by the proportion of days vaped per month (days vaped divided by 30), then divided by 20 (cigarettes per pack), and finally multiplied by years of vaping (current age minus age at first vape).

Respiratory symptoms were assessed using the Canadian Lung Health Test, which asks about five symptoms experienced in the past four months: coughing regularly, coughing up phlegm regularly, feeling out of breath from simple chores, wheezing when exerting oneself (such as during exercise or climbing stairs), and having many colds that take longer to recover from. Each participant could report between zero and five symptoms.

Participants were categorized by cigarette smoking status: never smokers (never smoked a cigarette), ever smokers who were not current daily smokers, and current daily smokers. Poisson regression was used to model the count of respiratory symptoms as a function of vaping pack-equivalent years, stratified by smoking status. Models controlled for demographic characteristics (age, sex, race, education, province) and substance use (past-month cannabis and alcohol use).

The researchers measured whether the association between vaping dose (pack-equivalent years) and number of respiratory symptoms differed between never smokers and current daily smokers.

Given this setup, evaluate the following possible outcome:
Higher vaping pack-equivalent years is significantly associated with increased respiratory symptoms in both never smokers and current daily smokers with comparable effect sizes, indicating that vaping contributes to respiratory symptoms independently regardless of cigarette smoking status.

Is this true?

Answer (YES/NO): NO